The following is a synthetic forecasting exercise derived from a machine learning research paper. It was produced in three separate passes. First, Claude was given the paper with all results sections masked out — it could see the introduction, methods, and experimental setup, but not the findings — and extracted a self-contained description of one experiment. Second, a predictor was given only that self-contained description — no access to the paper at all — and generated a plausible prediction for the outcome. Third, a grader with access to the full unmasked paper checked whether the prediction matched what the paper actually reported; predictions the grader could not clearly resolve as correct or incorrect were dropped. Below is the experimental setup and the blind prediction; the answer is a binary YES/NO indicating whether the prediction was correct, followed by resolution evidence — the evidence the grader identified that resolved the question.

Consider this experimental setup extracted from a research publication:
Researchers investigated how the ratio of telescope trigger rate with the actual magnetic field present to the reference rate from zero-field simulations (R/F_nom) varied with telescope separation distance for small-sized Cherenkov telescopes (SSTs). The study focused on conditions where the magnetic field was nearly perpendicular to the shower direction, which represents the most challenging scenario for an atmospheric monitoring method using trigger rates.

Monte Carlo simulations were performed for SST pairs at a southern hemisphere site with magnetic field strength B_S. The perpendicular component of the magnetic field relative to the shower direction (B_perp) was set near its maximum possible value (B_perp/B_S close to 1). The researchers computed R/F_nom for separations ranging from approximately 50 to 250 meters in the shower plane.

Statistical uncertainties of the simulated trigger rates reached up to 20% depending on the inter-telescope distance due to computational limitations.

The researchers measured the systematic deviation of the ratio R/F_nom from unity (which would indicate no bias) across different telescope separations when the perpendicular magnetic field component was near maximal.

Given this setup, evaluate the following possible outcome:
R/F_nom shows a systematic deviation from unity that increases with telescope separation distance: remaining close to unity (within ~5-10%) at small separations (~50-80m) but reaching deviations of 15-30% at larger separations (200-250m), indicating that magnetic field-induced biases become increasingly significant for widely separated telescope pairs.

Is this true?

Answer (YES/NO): NO